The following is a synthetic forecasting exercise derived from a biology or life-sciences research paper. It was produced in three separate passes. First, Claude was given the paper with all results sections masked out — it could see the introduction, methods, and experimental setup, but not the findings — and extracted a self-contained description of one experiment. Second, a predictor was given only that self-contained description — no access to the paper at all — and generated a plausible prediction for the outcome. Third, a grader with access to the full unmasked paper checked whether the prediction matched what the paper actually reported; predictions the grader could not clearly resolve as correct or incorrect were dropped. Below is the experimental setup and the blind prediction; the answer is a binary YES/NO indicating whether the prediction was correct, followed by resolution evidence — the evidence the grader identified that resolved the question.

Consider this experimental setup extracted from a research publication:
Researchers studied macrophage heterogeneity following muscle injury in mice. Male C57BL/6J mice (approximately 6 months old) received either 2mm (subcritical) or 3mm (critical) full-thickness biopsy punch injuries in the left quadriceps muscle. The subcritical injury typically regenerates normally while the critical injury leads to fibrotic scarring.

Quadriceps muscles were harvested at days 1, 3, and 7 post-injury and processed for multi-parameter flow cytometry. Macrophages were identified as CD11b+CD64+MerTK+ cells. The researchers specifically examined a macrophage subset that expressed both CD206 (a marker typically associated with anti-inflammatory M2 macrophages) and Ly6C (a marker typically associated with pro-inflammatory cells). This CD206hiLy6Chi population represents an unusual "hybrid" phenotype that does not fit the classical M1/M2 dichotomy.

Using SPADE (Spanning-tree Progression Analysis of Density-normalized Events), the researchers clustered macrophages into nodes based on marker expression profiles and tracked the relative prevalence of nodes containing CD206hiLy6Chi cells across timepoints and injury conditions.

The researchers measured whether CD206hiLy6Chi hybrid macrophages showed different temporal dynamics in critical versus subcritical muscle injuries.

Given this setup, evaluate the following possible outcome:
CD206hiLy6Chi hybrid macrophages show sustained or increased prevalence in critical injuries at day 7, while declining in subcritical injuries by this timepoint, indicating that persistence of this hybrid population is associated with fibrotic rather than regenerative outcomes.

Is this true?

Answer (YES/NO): YES